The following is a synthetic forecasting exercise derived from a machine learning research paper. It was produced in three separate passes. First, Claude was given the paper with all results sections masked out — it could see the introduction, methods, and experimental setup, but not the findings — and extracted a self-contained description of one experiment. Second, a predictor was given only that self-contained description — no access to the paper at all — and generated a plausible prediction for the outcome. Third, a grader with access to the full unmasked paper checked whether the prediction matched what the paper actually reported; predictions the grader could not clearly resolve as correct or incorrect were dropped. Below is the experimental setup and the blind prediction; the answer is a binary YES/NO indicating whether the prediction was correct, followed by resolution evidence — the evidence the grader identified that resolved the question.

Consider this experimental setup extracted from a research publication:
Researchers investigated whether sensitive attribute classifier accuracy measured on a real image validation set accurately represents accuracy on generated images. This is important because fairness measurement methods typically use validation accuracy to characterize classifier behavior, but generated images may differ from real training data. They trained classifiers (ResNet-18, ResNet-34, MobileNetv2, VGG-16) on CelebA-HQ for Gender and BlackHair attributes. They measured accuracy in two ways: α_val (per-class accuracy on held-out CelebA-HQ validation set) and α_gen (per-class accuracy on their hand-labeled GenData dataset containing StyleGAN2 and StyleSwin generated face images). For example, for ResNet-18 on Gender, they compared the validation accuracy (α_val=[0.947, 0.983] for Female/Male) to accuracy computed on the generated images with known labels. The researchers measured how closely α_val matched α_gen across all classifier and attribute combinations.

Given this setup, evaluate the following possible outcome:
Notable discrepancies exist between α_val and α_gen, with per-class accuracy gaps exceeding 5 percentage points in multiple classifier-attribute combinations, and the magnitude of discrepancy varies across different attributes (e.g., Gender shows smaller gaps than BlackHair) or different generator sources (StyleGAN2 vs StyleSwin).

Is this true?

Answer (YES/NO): NO